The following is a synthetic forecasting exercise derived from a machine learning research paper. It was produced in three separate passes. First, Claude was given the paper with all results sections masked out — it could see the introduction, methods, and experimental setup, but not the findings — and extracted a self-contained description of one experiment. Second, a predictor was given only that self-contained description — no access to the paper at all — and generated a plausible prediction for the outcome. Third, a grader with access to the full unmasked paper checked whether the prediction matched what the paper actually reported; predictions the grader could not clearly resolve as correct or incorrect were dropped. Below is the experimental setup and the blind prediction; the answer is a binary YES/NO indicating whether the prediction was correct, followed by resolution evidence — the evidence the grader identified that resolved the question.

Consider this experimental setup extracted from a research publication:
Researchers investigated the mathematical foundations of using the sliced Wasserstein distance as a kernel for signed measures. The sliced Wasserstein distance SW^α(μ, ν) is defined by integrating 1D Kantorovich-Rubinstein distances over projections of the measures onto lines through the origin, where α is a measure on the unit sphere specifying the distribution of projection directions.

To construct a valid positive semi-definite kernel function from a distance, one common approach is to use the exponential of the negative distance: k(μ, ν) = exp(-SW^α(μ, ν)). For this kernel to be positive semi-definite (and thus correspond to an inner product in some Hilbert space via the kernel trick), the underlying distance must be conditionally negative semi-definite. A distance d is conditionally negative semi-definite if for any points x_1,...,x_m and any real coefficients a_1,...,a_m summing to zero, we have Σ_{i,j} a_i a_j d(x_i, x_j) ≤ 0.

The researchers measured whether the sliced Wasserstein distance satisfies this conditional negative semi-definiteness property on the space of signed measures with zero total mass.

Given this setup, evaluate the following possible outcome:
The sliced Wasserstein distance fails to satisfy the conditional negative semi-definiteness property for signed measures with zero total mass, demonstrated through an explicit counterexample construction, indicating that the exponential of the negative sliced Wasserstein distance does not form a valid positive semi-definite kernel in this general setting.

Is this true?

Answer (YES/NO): NO